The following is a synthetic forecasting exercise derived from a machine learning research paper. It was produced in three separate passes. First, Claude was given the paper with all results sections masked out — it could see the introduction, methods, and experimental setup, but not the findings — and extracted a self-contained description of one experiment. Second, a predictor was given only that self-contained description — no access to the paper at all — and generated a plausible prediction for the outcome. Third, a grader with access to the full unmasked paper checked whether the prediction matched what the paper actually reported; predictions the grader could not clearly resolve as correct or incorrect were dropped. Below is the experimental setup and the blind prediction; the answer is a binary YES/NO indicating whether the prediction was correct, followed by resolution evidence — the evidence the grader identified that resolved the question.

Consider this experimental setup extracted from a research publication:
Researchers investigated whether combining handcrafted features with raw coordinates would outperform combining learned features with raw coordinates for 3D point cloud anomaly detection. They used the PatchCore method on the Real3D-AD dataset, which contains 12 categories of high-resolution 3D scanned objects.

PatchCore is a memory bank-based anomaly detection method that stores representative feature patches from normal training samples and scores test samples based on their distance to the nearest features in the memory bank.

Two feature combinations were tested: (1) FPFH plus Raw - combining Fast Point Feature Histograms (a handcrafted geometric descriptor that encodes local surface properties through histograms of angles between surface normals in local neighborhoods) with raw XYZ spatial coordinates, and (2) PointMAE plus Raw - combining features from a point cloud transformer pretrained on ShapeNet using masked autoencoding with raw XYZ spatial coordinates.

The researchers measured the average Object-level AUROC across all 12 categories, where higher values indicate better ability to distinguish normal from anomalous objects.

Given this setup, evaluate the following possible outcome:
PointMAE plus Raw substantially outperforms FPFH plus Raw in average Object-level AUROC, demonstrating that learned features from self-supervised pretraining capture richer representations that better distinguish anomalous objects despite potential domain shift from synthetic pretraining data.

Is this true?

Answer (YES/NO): NO